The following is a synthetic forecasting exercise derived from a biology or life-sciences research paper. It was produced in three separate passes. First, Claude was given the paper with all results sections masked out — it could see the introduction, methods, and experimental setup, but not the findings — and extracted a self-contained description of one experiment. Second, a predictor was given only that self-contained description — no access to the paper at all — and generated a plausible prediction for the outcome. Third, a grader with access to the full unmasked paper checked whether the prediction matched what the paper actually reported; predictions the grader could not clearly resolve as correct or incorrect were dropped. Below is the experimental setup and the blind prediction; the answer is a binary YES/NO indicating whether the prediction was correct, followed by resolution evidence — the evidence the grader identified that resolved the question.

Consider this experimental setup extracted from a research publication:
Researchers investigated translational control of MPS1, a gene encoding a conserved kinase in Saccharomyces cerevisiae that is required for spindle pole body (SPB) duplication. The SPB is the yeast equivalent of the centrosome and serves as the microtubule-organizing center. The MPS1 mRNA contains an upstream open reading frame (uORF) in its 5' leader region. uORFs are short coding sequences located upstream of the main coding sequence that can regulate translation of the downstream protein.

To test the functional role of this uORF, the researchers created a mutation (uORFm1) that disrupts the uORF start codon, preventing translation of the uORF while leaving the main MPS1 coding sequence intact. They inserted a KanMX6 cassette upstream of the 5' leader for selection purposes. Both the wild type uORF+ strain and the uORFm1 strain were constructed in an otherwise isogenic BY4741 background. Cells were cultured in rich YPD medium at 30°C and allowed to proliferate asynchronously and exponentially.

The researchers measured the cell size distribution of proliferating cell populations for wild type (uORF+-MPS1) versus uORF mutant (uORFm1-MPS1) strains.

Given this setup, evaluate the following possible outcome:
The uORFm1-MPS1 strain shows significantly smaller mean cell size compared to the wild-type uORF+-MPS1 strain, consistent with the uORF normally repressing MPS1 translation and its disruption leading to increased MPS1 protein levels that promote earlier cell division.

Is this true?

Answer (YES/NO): YES